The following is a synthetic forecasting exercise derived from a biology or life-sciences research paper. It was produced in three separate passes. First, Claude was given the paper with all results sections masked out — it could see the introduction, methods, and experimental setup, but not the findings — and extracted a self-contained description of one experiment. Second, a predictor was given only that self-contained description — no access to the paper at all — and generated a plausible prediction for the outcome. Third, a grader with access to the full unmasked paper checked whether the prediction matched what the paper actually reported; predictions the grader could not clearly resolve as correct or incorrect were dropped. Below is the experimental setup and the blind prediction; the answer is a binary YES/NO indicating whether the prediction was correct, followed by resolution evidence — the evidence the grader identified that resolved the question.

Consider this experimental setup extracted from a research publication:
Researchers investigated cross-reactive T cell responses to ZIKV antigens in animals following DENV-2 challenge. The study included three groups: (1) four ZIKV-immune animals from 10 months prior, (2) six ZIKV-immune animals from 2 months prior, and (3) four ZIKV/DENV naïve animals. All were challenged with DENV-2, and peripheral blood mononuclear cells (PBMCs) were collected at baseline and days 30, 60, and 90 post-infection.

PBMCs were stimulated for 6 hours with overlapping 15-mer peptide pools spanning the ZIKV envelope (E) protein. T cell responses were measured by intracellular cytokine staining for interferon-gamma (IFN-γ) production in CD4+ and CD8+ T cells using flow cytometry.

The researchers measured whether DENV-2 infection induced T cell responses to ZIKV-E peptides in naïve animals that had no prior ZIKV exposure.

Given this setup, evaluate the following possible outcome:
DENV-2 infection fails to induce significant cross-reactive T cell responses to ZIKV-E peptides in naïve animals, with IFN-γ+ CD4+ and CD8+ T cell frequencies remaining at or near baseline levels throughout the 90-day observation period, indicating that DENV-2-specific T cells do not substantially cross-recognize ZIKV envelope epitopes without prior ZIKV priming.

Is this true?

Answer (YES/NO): NO